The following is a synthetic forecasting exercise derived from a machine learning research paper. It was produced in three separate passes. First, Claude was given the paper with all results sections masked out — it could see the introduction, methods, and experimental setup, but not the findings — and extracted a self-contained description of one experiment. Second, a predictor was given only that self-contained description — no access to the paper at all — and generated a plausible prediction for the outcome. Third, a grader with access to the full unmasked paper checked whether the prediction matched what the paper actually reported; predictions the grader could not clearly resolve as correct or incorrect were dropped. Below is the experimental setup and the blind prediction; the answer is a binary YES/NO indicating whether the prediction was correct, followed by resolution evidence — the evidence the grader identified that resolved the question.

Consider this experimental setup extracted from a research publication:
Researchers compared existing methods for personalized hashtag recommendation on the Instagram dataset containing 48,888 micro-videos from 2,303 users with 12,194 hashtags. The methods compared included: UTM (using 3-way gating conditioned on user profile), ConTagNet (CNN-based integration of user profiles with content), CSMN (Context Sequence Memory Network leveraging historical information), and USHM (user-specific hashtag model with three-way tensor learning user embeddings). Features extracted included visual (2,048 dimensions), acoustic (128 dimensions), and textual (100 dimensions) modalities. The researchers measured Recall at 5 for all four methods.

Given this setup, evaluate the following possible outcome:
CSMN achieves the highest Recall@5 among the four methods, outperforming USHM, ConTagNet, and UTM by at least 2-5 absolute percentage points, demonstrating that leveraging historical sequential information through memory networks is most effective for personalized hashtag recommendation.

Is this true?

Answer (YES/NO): NO